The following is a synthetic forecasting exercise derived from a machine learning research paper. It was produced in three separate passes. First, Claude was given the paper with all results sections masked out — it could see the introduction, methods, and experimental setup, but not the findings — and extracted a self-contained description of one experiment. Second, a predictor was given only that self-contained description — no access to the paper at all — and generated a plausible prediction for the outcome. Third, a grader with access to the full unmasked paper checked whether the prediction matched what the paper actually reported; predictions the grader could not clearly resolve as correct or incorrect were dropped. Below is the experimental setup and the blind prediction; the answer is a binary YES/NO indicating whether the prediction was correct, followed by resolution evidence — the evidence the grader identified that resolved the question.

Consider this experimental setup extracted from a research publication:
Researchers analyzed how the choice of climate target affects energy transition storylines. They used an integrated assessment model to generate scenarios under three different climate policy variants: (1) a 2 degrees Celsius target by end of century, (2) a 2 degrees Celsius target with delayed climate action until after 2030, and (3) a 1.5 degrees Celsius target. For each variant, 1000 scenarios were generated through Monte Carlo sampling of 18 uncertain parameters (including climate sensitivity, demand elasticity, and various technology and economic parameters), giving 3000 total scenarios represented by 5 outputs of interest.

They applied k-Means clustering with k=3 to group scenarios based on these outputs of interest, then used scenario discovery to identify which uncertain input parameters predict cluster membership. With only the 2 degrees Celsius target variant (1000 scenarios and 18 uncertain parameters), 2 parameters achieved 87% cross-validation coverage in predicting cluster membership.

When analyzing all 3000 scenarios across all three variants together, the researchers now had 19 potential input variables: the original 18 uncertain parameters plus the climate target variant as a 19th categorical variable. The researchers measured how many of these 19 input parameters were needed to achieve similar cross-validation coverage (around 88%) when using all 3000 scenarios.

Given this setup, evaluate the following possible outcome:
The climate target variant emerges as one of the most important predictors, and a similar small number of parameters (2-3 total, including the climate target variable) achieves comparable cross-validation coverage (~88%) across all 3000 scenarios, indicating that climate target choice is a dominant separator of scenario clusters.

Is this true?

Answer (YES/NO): YES